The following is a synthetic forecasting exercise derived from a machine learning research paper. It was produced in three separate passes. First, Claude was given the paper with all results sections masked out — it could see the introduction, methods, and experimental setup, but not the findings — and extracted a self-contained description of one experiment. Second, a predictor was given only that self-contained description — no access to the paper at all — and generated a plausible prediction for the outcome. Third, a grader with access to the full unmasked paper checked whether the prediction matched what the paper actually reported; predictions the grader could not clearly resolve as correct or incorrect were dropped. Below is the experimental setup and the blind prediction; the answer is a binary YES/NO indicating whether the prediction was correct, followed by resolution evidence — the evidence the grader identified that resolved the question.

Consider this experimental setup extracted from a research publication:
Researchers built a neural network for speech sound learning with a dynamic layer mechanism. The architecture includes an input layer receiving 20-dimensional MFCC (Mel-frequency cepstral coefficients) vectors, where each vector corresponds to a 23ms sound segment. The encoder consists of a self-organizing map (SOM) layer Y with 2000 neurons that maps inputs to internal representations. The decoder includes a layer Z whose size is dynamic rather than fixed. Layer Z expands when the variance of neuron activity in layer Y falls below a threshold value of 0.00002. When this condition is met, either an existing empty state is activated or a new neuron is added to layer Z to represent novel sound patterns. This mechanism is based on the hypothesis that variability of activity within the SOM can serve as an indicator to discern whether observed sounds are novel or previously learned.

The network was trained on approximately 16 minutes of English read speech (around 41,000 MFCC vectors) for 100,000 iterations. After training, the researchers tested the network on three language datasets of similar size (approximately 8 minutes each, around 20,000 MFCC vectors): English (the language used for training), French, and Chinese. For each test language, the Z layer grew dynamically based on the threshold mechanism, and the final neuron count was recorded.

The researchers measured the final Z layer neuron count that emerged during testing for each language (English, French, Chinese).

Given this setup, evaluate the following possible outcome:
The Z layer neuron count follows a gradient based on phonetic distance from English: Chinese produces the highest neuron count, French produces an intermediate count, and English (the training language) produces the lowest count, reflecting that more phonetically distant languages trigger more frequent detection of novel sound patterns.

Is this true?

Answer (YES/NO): NO